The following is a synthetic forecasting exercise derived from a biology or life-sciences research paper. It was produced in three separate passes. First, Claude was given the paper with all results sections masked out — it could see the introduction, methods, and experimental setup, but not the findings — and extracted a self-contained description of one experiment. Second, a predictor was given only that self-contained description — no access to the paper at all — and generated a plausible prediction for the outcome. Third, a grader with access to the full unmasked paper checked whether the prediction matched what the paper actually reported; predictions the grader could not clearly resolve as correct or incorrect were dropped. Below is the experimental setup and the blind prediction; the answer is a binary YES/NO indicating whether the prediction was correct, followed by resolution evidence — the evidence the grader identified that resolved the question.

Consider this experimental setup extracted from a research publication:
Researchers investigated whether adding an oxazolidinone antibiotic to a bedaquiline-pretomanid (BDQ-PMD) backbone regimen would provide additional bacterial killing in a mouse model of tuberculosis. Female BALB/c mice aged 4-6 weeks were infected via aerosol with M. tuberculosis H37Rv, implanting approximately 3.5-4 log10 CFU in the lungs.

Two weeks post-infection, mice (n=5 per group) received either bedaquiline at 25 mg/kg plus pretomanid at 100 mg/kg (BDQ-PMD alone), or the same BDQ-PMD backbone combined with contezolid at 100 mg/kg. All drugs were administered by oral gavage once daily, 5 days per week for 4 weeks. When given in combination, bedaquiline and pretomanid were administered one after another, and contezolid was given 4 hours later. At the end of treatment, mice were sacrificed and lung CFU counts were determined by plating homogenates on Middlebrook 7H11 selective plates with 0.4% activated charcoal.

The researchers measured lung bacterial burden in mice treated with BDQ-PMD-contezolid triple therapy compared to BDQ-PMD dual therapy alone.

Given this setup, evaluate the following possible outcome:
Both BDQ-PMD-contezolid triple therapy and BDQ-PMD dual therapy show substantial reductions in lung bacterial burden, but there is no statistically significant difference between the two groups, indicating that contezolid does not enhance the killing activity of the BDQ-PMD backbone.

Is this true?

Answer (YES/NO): NO